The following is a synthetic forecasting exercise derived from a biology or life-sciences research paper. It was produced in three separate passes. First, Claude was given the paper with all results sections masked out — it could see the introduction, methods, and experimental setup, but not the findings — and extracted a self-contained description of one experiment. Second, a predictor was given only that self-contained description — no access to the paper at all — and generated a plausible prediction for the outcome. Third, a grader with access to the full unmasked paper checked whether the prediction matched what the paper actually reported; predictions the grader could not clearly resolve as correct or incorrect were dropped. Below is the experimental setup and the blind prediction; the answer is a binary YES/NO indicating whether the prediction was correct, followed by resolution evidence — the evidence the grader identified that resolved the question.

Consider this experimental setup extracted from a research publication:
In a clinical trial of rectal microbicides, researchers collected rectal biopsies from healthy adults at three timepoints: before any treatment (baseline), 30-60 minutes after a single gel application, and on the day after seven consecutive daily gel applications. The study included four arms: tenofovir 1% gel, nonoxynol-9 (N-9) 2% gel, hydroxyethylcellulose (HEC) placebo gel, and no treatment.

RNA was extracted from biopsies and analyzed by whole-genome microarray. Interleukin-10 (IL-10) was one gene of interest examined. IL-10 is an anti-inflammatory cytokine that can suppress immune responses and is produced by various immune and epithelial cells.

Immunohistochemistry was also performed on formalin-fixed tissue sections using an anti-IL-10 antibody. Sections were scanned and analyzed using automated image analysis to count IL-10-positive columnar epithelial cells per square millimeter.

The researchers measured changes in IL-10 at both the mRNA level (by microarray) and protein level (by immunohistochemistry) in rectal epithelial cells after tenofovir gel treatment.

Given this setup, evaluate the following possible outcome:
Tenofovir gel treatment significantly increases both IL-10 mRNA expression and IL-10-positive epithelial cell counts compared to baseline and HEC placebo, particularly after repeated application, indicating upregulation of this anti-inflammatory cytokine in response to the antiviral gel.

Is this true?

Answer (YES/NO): NO